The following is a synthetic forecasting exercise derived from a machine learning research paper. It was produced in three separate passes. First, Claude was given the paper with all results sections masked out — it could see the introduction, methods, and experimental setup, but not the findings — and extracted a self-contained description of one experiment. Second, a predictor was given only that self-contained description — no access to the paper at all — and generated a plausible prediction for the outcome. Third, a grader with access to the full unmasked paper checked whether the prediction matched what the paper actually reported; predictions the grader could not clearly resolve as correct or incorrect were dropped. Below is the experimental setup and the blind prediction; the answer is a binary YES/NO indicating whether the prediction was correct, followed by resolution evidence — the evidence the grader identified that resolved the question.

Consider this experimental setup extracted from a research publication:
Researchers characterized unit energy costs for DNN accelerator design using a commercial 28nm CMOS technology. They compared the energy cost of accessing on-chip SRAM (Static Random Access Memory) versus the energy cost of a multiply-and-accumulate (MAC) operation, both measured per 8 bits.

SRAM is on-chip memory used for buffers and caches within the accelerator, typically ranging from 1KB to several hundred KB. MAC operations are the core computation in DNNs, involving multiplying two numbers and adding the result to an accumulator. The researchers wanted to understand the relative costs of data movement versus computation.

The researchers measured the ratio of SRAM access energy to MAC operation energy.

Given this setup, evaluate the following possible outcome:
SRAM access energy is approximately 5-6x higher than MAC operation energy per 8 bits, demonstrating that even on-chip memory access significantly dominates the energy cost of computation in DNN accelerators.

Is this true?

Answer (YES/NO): NO